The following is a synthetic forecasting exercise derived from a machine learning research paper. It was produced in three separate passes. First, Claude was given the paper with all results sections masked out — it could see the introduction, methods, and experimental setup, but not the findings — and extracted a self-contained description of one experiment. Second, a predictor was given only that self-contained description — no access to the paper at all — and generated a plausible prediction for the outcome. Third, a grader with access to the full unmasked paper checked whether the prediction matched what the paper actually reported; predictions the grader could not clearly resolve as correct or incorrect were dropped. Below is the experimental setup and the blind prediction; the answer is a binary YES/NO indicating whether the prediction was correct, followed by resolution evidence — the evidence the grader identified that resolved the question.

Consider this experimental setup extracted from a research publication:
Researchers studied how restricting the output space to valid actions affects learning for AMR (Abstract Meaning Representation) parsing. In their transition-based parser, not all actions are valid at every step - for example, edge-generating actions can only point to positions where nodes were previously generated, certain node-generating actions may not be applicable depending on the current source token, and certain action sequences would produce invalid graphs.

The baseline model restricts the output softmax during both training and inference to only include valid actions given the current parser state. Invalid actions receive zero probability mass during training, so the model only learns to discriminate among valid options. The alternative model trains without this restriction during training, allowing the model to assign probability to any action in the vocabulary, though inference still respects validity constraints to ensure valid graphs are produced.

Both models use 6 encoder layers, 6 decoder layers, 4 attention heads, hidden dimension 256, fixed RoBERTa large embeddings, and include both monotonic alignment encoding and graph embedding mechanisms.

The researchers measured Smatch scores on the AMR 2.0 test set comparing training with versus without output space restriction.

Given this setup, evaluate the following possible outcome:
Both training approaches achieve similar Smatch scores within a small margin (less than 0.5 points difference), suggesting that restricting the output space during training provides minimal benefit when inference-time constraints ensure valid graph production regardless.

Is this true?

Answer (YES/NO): NO